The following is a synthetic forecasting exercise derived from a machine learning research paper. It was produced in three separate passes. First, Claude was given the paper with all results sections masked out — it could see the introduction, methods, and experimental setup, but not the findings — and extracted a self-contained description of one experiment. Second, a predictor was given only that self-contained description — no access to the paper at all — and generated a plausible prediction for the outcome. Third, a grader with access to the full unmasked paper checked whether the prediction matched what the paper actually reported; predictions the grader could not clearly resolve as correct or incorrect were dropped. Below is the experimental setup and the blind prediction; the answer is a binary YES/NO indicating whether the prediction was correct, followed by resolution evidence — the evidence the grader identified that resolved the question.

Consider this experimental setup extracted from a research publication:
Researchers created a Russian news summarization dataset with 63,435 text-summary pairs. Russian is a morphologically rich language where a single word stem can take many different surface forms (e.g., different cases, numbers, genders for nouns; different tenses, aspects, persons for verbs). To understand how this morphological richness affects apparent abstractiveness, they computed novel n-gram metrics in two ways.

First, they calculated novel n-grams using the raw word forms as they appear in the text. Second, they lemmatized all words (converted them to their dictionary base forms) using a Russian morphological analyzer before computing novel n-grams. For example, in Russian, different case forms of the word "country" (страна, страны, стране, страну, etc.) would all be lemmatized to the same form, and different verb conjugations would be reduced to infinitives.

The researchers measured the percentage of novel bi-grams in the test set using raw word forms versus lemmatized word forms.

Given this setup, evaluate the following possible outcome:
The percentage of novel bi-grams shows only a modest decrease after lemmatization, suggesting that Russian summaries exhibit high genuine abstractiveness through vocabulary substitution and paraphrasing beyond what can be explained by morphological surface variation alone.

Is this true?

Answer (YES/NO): YES